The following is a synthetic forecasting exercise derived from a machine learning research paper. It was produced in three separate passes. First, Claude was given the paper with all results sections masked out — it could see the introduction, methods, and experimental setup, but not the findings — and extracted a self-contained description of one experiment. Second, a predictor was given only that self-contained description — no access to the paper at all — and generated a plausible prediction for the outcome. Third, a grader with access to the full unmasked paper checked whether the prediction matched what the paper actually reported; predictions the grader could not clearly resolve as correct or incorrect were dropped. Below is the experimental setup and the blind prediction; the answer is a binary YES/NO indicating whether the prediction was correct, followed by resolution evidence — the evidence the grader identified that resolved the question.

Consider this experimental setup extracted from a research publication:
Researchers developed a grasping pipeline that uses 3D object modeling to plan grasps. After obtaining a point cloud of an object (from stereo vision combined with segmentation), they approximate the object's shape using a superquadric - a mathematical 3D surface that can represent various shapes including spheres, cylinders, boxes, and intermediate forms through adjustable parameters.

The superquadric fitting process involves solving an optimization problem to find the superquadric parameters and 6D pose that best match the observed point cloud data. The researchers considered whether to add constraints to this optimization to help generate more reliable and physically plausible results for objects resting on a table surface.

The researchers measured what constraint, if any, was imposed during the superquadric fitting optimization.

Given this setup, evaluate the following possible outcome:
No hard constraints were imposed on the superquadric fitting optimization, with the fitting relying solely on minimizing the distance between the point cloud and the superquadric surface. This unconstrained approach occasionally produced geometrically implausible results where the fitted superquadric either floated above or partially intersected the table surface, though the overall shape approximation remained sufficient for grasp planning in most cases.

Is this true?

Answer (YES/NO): NO